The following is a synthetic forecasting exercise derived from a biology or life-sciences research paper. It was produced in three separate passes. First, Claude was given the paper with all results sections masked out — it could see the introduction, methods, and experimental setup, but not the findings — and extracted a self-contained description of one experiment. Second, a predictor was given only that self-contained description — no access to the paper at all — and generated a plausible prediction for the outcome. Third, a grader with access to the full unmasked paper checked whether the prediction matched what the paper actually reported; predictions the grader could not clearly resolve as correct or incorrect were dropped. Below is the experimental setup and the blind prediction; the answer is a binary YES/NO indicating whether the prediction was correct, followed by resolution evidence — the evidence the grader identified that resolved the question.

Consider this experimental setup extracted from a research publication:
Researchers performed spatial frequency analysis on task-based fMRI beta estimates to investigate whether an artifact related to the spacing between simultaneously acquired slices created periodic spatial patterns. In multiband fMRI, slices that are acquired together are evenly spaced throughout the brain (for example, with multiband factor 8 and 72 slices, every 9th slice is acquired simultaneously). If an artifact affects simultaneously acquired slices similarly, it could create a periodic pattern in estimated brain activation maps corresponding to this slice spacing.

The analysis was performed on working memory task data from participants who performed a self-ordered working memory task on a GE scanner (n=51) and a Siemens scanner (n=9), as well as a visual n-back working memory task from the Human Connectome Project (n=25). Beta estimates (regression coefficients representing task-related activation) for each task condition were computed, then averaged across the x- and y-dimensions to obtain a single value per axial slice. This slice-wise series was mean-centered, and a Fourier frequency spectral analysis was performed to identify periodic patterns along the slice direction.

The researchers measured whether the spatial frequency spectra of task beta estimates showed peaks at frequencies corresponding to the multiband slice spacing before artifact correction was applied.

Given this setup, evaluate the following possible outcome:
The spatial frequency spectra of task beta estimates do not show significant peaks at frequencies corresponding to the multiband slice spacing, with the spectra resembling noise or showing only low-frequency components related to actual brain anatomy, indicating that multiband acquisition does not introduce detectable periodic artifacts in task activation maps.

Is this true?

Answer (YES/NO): NO